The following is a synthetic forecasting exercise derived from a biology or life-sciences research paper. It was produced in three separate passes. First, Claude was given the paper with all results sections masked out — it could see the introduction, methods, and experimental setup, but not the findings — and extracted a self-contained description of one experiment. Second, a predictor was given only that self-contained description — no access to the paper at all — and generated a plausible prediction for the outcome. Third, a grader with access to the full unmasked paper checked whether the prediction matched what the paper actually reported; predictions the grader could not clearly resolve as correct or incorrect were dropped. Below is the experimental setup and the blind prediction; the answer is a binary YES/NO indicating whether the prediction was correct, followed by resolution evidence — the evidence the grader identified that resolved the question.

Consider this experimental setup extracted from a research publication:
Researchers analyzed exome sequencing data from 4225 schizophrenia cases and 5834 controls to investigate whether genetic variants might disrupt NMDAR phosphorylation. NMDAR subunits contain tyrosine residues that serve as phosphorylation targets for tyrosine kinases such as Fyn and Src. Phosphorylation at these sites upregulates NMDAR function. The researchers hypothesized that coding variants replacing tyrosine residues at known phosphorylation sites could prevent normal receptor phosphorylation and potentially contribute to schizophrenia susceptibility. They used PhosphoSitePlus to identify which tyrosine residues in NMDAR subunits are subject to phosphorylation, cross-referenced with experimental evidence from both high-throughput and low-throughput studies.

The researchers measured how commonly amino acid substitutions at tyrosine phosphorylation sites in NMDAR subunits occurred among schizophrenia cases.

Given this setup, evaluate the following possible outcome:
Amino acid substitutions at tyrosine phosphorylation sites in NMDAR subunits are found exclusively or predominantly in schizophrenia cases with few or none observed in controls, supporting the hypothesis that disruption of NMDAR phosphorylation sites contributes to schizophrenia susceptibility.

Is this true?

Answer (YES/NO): NO